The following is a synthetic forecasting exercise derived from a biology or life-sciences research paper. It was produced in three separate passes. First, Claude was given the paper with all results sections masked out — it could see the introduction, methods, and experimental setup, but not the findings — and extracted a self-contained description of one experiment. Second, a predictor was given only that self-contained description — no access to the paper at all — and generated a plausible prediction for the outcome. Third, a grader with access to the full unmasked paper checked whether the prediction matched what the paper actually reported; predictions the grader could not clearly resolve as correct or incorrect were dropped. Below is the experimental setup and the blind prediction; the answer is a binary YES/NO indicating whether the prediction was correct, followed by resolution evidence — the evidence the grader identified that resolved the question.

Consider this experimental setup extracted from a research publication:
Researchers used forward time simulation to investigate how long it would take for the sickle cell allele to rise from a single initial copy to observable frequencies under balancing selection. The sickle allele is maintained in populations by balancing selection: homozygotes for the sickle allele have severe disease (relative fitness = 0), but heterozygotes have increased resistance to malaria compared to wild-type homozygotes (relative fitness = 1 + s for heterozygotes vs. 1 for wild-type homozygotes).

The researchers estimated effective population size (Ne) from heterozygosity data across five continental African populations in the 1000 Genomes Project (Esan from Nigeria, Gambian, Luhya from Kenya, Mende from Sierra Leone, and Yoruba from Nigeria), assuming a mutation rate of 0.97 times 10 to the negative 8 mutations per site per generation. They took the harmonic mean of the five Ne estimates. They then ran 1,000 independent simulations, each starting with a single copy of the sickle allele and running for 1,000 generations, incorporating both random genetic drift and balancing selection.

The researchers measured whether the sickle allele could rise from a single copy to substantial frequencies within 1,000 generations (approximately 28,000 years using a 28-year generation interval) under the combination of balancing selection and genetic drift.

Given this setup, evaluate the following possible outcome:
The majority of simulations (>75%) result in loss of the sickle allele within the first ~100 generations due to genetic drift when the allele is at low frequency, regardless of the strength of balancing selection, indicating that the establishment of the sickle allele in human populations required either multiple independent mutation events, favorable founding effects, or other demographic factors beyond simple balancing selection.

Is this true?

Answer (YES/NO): NO